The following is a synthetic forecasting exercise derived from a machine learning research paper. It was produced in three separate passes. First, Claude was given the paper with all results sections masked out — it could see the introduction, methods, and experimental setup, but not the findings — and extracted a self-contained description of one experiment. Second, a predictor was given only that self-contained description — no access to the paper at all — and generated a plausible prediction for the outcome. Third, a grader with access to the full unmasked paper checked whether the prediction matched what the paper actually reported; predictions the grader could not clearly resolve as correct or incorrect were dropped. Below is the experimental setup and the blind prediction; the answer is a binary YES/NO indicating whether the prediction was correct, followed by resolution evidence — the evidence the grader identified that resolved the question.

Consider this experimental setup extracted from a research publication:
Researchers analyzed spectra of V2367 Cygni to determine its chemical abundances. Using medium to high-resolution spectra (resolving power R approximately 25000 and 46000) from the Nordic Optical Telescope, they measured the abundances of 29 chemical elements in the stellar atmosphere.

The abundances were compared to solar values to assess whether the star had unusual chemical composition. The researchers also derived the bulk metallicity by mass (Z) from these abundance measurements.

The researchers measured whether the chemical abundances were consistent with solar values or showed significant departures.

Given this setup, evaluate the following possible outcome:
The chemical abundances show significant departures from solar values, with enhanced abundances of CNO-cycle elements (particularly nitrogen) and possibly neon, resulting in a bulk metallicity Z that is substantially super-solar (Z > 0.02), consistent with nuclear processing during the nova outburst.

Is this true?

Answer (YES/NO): NO